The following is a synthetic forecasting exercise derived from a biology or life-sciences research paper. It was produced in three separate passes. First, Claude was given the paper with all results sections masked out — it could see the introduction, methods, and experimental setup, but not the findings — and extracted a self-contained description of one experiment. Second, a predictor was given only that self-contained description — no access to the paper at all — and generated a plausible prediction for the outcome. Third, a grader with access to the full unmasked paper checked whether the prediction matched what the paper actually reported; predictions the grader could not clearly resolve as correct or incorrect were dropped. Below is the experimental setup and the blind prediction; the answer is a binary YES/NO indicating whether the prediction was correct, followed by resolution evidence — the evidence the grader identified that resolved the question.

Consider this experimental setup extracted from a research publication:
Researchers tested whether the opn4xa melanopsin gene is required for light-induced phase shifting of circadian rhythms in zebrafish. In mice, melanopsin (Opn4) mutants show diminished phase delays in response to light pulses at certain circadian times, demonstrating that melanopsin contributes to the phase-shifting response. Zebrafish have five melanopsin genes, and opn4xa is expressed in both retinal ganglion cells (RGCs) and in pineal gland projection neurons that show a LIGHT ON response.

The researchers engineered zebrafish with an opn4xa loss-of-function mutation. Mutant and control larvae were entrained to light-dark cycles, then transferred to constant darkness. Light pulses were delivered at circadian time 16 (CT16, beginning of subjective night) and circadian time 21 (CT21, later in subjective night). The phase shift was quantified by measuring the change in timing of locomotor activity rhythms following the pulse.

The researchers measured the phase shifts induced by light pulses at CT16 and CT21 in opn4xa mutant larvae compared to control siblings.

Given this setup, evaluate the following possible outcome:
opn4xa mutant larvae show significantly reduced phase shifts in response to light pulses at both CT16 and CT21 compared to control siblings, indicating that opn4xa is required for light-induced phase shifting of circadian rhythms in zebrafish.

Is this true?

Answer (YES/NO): NO